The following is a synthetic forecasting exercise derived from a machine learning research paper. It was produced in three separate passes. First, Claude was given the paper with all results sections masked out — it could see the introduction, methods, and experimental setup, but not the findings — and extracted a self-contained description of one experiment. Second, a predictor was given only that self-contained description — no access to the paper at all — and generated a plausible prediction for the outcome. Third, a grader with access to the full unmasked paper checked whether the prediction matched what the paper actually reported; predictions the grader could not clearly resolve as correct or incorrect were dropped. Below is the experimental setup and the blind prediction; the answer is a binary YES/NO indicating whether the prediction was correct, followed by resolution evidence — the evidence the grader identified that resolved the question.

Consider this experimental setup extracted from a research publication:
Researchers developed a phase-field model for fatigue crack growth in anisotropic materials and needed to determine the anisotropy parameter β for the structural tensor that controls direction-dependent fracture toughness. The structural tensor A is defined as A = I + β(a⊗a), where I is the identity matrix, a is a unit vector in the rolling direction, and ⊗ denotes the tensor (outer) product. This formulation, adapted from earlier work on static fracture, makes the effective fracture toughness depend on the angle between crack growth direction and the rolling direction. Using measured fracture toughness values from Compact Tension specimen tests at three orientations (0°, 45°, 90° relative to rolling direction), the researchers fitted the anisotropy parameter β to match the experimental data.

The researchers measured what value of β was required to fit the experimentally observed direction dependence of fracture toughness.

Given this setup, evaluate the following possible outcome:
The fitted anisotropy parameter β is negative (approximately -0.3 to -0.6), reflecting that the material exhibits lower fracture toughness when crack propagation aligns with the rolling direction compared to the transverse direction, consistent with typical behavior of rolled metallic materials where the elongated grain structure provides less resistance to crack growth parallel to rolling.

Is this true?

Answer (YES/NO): NO